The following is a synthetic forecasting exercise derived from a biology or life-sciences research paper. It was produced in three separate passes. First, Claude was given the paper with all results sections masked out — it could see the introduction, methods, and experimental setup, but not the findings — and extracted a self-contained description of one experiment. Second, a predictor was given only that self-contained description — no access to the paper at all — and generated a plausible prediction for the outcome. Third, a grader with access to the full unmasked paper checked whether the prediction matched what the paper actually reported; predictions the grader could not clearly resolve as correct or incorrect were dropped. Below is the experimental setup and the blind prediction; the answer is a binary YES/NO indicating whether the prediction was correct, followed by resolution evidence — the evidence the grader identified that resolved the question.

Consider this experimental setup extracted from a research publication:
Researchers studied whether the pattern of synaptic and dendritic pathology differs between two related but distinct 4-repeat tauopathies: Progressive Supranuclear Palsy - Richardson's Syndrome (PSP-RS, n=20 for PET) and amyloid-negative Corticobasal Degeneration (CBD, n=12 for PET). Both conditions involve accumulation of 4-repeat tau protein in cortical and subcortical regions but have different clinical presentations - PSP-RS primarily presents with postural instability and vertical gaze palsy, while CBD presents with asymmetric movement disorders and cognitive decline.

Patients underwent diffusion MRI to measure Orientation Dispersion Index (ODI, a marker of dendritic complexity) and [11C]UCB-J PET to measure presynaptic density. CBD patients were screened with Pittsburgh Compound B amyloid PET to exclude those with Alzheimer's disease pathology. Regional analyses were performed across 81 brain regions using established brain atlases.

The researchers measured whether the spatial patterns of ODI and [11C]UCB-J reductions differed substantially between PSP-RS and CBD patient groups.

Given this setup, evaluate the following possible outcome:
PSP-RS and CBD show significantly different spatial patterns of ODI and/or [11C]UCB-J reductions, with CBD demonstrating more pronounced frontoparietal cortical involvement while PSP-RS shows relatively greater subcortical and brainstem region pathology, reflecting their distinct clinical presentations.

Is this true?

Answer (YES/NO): NO